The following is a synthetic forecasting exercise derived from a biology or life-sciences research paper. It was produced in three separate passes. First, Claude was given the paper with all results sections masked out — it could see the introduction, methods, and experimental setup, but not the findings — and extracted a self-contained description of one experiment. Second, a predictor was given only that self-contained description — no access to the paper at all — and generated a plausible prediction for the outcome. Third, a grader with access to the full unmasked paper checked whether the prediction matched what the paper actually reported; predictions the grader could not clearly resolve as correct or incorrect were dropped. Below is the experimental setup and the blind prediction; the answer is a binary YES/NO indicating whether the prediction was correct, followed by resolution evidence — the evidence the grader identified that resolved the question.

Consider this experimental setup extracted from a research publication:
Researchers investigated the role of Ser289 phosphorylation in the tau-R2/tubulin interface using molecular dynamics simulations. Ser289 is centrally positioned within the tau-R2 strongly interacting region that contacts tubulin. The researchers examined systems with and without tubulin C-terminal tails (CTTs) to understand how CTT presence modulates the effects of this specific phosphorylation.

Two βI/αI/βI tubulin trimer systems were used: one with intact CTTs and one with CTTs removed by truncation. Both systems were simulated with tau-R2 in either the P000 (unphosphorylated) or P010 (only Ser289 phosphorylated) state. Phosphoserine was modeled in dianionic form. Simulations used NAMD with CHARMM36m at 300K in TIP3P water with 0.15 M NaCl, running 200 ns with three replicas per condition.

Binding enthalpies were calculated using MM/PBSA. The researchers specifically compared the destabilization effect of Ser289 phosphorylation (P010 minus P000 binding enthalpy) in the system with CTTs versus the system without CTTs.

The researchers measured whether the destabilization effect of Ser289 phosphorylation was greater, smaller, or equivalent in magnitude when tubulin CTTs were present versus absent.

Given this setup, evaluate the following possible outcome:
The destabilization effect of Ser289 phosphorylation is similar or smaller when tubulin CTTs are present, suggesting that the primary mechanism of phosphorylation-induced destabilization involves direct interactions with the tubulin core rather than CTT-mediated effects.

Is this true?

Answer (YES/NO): YES